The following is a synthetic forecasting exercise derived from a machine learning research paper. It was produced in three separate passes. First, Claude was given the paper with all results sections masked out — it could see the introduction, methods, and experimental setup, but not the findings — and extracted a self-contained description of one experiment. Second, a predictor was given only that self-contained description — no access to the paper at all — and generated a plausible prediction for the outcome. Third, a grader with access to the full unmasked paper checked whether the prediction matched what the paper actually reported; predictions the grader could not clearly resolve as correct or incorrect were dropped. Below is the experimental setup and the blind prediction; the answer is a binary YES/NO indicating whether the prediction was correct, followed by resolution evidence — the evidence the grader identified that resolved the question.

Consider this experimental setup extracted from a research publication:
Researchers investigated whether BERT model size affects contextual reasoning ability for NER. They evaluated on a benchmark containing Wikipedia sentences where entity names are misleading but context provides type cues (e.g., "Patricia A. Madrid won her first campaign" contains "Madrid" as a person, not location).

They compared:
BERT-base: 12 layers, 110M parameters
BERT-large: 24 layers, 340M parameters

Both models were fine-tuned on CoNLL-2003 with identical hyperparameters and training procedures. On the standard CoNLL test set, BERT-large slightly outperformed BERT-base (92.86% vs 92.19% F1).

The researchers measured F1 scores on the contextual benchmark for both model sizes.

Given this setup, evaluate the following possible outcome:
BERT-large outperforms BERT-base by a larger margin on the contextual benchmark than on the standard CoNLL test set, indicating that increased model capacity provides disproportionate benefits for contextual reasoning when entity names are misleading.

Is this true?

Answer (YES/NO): NO